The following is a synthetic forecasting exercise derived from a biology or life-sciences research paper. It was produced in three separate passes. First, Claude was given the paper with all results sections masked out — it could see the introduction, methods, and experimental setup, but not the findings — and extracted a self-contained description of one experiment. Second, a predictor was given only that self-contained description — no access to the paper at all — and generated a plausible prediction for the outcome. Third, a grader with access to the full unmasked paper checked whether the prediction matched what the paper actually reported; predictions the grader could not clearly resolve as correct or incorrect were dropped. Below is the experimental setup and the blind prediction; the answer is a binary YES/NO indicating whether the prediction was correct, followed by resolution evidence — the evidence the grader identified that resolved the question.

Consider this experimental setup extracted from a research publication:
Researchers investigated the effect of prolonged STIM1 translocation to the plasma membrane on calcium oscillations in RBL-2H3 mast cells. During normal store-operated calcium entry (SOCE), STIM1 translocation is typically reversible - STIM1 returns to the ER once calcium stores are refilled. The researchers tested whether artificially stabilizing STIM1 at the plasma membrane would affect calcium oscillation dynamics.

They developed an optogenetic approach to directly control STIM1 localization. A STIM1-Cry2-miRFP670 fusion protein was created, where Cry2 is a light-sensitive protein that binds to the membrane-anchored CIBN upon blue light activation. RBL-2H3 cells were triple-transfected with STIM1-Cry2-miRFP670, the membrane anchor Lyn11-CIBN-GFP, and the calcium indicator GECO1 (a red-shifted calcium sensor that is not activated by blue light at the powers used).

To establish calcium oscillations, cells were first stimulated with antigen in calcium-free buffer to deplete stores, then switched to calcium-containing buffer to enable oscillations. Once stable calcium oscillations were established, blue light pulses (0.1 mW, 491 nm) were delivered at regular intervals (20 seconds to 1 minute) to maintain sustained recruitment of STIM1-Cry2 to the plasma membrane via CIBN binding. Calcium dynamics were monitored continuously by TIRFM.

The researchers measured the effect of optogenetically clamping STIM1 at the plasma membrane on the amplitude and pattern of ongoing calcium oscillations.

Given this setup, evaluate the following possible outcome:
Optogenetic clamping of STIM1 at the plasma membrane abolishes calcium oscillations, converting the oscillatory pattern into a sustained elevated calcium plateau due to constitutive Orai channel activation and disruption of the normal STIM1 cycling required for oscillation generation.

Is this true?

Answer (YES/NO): NO